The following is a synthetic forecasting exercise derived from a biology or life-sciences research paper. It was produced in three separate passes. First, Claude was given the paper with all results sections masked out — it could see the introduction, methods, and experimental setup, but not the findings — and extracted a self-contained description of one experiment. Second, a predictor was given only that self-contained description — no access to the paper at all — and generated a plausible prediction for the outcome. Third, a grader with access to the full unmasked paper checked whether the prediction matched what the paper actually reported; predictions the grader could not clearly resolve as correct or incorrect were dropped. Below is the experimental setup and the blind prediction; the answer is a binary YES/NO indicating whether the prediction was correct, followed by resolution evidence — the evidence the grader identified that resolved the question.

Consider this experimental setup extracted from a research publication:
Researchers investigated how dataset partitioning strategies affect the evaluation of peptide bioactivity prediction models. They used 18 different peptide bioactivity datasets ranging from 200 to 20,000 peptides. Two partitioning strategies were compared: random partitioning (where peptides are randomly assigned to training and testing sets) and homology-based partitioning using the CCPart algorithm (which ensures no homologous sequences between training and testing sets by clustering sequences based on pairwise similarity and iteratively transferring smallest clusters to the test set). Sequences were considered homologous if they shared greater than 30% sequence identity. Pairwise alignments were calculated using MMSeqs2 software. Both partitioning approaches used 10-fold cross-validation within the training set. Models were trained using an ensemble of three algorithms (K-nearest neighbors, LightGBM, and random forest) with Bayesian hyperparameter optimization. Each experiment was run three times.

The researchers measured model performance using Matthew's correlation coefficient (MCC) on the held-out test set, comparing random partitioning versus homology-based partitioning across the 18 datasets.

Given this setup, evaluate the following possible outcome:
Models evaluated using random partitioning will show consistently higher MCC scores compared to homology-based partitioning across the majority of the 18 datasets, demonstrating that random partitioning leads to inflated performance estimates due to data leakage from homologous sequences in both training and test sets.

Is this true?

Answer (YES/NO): YES